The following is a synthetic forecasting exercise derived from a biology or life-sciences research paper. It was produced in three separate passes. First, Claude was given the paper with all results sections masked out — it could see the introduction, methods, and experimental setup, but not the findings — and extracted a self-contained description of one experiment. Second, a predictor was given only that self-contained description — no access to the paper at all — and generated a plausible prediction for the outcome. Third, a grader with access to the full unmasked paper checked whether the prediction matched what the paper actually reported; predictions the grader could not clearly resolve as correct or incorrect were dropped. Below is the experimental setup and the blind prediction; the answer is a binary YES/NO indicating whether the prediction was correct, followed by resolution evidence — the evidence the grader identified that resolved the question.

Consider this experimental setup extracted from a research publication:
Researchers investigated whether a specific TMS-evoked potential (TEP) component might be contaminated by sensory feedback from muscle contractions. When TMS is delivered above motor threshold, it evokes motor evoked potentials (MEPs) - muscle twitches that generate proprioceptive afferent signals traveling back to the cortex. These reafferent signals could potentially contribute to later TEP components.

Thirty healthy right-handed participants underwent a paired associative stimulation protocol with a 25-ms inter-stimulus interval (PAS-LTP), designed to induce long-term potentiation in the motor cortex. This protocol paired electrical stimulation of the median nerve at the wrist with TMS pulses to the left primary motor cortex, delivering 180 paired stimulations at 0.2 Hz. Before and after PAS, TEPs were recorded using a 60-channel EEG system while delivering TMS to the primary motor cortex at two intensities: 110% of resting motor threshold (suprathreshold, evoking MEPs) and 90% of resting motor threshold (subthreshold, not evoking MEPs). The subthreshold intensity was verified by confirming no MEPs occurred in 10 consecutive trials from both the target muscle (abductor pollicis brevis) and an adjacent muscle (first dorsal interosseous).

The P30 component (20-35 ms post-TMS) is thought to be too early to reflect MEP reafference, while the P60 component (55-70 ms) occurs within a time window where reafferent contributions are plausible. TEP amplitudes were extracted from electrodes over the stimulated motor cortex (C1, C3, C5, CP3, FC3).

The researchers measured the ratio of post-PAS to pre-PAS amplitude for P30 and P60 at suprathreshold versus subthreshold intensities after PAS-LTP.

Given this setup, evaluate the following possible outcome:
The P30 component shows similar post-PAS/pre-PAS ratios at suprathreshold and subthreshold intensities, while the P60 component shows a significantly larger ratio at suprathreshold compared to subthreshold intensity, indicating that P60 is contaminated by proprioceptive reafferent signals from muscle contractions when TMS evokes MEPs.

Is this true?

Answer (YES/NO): NO